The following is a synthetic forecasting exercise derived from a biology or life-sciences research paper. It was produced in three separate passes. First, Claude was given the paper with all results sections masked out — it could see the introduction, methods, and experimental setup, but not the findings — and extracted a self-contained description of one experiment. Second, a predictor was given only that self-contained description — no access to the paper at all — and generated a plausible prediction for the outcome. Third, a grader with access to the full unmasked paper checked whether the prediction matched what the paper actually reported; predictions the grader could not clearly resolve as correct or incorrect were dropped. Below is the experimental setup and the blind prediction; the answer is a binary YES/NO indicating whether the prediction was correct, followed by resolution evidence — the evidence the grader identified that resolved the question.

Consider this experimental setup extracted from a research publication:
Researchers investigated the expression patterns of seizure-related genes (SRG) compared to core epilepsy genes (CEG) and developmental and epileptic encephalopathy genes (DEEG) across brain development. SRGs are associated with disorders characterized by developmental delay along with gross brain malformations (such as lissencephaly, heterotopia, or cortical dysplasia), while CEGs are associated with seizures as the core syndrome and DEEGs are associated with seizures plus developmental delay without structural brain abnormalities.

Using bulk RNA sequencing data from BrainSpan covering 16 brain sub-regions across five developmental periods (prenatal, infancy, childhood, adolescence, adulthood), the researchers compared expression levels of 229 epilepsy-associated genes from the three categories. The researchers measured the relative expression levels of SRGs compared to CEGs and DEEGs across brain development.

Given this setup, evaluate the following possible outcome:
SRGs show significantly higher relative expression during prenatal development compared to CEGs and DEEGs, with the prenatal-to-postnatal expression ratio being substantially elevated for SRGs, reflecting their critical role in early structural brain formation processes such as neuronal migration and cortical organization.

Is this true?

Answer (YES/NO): NO